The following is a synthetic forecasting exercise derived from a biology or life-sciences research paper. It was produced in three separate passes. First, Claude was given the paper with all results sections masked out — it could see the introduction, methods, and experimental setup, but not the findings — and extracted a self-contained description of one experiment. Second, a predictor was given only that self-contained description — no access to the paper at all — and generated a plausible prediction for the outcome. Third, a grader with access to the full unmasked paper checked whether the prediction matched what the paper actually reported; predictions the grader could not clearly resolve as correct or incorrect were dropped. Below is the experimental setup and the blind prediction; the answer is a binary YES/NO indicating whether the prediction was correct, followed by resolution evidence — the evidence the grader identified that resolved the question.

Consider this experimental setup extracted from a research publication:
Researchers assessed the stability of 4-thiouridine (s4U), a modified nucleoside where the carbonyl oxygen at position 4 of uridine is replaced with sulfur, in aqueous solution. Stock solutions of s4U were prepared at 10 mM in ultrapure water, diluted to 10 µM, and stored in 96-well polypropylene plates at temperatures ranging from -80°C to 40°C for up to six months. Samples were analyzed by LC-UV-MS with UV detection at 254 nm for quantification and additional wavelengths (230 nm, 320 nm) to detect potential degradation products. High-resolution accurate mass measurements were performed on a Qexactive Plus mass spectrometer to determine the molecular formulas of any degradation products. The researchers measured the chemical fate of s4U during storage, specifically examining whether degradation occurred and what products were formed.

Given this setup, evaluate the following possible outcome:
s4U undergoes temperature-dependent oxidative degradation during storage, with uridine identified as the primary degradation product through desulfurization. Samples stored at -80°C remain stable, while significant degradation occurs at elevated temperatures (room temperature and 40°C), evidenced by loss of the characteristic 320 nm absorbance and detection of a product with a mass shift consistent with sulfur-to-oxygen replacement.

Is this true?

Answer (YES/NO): NO